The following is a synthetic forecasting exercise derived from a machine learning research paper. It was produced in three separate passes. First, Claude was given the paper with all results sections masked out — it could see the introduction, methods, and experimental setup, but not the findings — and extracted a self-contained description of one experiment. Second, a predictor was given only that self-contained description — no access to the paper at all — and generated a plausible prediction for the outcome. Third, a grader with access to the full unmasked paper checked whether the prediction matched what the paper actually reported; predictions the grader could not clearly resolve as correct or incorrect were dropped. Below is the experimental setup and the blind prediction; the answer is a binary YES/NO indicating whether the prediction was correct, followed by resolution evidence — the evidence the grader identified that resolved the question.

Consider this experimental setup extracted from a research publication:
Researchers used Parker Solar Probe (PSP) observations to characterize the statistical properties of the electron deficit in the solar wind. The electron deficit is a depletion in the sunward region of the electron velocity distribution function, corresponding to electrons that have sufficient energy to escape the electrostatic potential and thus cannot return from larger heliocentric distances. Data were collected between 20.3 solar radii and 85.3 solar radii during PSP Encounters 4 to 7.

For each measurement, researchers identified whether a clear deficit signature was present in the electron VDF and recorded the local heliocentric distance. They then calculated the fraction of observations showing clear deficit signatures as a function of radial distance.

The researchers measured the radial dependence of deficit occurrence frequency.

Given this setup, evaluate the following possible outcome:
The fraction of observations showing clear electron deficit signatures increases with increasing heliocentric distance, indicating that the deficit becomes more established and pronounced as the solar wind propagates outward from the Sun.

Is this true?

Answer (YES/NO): NO